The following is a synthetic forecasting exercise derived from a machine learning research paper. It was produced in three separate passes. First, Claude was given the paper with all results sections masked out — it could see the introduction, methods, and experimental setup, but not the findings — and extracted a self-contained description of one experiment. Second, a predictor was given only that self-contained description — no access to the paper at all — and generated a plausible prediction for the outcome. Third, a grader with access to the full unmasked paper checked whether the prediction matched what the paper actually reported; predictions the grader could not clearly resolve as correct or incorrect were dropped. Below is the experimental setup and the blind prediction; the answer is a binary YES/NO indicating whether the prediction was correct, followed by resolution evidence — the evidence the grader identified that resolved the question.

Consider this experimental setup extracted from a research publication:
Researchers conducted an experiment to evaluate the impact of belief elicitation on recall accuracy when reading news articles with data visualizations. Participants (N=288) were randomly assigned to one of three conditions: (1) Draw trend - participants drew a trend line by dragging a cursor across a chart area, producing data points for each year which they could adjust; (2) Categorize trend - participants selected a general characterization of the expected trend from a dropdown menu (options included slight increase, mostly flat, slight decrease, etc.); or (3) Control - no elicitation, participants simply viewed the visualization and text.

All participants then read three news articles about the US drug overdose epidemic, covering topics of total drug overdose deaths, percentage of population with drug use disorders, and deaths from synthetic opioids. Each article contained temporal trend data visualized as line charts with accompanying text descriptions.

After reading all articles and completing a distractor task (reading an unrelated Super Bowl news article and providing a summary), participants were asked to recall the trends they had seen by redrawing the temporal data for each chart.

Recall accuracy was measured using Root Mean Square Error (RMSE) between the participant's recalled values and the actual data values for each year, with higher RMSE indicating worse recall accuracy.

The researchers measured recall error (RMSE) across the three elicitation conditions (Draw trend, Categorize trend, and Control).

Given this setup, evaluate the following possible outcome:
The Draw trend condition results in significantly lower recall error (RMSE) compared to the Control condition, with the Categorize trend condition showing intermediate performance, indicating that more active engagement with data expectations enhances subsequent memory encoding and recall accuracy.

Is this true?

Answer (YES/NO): NO